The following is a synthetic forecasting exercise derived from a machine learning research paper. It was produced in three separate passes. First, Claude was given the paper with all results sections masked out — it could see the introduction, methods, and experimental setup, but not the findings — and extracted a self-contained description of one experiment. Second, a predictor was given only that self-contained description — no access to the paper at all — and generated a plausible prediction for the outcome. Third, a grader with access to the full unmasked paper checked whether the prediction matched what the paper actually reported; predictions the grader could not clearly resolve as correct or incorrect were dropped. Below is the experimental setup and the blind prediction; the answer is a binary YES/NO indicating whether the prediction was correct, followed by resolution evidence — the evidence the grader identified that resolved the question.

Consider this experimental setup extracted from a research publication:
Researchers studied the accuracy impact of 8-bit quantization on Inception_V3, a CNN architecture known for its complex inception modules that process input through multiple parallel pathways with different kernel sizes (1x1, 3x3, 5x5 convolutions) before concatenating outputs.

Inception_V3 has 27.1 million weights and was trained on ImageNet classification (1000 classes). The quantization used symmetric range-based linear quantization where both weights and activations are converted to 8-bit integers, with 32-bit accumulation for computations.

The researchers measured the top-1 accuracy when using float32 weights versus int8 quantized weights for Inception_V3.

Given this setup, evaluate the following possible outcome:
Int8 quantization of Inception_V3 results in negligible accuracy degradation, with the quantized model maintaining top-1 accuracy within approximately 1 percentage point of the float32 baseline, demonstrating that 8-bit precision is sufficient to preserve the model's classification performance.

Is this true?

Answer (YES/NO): NO